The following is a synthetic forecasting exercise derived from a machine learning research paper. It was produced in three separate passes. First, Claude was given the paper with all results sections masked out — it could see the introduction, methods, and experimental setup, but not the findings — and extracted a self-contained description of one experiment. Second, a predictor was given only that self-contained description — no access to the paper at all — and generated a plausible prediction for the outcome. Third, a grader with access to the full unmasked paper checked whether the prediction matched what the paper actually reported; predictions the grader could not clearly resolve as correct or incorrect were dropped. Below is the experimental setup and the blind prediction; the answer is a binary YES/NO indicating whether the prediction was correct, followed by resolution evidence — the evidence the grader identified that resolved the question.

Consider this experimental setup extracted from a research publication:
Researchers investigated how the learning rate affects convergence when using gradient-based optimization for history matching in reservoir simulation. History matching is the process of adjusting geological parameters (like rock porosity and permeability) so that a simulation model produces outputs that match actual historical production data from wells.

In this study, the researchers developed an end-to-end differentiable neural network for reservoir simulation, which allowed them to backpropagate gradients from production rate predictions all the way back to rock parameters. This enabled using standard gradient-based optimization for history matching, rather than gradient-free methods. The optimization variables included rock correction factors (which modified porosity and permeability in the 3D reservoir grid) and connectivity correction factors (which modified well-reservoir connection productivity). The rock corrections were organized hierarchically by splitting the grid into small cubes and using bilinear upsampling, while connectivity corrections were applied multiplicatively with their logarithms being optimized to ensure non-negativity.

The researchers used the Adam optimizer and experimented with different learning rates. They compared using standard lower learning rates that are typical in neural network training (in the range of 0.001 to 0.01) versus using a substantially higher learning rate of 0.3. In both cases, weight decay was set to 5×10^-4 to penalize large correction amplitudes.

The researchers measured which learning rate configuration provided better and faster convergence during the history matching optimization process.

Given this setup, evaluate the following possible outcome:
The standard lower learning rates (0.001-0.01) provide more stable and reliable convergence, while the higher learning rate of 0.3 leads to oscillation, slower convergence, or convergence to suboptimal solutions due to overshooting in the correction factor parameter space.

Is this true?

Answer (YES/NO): NO